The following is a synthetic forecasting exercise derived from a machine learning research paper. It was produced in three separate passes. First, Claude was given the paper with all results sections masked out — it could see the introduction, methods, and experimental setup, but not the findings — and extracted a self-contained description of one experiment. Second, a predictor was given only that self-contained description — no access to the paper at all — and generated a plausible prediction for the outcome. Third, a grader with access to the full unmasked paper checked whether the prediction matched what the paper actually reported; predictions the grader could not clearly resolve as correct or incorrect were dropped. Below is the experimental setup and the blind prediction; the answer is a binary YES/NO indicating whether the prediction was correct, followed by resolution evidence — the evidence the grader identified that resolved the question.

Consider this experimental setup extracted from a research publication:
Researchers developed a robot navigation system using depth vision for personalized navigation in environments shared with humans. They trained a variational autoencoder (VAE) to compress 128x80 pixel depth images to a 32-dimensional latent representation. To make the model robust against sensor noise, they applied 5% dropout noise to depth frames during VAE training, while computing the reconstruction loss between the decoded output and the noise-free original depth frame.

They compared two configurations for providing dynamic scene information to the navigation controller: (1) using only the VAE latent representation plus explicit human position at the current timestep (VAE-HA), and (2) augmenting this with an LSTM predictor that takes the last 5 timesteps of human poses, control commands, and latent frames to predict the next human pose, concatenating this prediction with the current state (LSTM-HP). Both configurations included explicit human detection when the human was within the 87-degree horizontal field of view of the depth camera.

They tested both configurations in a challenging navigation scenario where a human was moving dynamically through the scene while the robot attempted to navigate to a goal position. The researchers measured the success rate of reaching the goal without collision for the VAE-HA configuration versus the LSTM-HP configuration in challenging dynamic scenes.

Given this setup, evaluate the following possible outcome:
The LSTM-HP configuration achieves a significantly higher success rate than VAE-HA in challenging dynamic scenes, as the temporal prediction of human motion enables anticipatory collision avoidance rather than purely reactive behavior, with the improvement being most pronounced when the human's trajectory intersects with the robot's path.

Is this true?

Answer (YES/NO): NO